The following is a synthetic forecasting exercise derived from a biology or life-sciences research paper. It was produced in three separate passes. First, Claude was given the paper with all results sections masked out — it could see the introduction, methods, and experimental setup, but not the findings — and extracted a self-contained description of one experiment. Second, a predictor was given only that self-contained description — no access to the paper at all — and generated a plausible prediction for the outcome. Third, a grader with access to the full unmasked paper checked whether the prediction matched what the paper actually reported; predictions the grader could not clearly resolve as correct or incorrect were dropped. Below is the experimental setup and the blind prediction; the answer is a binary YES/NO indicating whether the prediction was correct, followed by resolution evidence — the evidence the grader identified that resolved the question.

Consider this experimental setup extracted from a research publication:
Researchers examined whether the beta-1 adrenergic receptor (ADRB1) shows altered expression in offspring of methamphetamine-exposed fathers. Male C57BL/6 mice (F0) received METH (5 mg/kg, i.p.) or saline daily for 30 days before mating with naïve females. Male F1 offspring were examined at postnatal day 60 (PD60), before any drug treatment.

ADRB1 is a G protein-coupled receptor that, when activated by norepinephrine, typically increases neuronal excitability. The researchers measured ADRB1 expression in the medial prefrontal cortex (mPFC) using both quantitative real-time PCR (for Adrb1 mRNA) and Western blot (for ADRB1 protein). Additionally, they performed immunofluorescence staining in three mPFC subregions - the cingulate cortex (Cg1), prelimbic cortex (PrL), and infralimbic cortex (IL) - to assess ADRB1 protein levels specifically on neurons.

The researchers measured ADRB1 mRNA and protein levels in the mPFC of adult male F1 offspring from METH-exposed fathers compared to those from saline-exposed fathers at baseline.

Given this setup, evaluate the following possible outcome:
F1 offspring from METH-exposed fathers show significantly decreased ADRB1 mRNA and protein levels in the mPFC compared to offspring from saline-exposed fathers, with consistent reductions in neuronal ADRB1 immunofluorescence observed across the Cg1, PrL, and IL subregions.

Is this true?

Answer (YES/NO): NO